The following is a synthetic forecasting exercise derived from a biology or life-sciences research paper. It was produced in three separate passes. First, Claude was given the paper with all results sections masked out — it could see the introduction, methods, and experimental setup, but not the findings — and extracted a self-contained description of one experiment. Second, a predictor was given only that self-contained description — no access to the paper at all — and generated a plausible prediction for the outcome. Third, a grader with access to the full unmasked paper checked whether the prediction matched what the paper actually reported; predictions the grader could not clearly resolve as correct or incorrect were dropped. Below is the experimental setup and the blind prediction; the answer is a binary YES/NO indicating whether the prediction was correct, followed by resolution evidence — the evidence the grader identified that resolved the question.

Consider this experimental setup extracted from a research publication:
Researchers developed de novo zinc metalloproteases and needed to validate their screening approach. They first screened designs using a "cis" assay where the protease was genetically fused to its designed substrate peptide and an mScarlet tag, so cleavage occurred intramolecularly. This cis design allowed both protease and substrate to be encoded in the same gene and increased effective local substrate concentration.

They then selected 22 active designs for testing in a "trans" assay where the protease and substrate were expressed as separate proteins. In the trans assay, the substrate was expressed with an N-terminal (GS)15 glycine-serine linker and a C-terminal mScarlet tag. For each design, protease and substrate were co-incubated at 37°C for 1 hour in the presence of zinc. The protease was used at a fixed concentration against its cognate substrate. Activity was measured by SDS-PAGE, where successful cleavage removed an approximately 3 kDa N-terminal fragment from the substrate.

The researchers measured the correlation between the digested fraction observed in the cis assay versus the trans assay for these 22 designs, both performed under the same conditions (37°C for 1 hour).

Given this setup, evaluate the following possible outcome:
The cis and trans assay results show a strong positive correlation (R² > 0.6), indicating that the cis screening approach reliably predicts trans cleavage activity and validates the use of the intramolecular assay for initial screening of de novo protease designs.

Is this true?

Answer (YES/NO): YES